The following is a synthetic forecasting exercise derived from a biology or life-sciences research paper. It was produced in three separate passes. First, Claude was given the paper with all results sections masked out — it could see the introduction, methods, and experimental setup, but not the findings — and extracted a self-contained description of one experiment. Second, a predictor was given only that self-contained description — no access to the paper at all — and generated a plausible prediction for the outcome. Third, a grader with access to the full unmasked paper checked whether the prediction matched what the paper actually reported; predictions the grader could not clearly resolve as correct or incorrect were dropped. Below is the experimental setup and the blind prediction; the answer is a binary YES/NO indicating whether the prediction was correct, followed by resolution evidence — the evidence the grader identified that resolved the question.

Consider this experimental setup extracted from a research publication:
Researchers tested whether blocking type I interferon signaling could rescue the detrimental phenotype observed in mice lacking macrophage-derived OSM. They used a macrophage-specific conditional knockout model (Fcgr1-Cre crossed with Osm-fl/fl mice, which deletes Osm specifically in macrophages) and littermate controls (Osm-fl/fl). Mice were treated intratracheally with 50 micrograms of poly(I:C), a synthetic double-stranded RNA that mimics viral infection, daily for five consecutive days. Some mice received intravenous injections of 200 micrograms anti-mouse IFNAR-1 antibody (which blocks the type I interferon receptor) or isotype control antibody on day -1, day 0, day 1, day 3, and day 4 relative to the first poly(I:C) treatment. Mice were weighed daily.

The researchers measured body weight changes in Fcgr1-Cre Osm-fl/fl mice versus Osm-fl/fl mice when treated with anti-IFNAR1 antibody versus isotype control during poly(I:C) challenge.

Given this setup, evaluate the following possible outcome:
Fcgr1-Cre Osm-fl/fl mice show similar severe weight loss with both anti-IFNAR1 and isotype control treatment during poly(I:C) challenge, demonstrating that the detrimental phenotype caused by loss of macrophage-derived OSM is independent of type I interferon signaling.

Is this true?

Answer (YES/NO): NO